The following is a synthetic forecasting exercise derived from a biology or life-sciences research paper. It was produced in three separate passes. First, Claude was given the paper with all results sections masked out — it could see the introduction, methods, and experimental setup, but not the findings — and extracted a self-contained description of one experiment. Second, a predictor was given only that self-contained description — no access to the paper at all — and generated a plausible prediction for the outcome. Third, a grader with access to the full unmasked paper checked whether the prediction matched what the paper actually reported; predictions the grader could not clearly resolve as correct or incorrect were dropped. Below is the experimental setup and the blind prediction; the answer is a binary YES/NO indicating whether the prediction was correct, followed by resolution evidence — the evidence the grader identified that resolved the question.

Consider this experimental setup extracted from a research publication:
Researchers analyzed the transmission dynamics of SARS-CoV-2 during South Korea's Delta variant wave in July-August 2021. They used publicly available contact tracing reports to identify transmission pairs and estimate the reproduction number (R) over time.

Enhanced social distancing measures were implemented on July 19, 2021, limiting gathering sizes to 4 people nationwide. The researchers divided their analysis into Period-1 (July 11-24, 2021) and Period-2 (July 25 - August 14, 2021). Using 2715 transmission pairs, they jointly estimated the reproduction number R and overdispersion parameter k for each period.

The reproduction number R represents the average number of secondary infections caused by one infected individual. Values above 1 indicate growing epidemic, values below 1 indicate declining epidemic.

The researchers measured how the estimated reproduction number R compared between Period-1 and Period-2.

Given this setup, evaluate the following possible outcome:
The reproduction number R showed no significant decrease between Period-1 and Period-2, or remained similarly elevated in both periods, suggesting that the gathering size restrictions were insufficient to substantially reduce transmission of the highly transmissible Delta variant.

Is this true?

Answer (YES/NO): YES